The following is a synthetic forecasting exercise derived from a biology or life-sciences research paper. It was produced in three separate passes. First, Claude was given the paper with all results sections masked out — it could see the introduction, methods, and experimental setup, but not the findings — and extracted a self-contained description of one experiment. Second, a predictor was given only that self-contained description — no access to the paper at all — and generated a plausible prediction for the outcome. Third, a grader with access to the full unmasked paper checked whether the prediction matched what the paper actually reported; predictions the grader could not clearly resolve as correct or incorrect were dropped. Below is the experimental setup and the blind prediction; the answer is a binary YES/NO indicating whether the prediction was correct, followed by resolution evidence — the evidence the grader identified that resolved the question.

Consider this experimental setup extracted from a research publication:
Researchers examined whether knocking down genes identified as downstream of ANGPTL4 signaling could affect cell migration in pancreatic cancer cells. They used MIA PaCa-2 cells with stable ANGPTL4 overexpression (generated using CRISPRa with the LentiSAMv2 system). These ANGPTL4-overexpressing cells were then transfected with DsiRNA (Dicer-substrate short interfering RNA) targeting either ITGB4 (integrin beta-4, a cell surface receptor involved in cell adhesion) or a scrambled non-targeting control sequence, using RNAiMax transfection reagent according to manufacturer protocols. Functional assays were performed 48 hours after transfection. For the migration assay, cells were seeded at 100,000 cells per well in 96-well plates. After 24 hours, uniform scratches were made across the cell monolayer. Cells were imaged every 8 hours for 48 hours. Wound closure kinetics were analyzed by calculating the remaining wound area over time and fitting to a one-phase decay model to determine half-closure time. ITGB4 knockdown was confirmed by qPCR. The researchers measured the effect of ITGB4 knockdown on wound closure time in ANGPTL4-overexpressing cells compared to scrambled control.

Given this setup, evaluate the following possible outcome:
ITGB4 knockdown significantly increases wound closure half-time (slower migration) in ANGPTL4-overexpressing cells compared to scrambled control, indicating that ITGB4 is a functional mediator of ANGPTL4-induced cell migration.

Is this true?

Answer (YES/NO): YES